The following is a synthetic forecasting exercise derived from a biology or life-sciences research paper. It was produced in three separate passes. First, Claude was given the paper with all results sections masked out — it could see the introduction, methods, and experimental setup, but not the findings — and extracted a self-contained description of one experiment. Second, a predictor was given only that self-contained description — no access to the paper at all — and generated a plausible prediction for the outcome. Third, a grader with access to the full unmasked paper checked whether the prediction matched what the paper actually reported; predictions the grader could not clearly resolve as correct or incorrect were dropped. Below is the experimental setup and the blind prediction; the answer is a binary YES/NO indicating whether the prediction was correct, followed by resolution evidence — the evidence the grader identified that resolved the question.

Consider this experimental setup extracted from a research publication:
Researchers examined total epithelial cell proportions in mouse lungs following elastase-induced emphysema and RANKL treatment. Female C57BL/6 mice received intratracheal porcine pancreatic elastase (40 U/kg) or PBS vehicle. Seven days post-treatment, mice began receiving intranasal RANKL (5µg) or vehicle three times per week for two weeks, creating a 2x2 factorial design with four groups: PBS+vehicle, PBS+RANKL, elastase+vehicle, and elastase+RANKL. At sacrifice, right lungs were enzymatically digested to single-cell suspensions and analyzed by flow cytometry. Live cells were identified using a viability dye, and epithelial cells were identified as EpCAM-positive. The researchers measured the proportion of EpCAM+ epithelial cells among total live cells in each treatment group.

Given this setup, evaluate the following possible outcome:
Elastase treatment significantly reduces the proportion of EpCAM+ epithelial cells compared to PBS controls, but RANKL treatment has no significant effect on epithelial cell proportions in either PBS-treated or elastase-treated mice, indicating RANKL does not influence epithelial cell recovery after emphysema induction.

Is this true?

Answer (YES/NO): NO